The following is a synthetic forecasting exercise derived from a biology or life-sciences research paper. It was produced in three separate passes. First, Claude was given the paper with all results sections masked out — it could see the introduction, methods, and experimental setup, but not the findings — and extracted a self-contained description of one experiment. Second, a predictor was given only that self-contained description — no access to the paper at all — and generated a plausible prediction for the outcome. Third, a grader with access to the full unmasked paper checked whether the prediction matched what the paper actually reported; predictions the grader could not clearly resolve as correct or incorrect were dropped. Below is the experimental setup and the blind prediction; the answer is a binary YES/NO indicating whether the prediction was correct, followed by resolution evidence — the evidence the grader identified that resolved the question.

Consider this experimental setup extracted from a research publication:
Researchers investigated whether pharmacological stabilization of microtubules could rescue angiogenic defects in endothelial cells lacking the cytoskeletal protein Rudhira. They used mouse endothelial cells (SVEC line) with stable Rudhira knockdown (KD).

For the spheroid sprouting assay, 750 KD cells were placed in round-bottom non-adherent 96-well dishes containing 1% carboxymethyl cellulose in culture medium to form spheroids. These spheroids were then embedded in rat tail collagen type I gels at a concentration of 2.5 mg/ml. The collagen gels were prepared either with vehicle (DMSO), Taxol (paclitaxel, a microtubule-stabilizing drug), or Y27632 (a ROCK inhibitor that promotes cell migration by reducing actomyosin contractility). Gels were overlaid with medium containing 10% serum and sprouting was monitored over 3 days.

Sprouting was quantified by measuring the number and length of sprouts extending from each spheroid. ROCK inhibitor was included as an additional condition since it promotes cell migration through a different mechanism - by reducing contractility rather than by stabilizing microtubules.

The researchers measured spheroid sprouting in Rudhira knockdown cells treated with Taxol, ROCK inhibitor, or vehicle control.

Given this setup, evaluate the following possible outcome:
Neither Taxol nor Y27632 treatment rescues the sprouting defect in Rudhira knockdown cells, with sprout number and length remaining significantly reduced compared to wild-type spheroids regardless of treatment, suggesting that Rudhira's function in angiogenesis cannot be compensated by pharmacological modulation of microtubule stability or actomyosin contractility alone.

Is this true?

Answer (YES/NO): NO